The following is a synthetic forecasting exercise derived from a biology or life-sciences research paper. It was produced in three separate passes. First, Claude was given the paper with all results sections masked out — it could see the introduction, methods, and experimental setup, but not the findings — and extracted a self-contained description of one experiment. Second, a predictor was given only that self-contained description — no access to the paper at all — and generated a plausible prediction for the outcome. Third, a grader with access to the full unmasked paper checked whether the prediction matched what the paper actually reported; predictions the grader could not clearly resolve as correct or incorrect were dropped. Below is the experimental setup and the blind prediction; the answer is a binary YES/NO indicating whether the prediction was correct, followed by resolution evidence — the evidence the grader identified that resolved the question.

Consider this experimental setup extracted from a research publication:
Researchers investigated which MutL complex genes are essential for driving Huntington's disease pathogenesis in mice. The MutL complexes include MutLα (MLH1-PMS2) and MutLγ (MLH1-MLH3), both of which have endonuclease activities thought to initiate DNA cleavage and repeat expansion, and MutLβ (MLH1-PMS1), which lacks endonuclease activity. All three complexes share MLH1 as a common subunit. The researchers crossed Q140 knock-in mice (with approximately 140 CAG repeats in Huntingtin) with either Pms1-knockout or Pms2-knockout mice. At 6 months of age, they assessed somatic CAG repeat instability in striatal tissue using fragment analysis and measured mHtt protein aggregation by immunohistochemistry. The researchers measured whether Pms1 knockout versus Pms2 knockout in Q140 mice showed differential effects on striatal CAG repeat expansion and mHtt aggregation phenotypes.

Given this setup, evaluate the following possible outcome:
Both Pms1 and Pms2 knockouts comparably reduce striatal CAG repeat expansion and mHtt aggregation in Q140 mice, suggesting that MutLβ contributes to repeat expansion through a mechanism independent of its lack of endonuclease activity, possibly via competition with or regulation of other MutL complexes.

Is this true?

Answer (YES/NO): NO